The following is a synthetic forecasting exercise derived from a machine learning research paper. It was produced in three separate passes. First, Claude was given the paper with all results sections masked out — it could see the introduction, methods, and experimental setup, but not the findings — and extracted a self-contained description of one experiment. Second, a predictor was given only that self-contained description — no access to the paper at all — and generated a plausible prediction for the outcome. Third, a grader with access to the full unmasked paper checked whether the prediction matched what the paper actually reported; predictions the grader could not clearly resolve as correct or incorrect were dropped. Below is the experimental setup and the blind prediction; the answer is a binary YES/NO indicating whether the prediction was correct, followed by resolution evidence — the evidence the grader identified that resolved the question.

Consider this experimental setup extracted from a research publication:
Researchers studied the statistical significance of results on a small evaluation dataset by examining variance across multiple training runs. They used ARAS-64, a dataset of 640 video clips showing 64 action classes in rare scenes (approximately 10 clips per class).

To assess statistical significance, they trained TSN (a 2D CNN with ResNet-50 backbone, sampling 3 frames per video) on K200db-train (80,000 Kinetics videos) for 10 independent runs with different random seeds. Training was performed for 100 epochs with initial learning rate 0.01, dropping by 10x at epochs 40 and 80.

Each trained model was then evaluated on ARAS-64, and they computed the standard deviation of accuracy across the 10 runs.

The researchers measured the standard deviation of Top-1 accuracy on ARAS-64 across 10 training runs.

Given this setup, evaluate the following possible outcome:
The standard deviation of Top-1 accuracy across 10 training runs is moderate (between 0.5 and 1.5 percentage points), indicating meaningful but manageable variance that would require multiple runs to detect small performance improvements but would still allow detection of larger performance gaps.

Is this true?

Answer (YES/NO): NO